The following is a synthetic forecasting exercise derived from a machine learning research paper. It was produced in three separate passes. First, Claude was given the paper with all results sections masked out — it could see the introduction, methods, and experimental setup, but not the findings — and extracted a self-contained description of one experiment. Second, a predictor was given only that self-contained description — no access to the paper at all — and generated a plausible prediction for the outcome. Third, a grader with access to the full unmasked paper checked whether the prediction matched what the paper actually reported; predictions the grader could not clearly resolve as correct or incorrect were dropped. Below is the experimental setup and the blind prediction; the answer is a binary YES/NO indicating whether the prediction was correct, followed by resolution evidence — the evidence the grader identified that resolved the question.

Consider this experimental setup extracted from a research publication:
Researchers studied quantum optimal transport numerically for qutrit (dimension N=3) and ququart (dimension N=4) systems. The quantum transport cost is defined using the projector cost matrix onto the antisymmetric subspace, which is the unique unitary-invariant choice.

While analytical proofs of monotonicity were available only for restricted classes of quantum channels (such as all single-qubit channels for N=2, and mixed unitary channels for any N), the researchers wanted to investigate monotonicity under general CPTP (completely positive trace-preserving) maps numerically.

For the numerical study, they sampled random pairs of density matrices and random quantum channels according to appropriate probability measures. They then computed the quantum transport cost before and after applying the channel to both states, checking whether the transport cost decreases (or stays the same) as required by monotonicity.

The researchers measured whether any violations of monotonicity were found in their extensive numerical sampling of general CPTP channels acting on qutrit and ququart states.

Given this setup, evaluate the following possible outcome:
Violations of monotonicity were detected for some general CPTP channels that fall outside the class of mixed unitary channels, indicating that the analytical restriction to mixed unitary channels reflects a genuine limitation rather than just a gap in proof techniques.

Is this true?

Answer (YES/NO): NO